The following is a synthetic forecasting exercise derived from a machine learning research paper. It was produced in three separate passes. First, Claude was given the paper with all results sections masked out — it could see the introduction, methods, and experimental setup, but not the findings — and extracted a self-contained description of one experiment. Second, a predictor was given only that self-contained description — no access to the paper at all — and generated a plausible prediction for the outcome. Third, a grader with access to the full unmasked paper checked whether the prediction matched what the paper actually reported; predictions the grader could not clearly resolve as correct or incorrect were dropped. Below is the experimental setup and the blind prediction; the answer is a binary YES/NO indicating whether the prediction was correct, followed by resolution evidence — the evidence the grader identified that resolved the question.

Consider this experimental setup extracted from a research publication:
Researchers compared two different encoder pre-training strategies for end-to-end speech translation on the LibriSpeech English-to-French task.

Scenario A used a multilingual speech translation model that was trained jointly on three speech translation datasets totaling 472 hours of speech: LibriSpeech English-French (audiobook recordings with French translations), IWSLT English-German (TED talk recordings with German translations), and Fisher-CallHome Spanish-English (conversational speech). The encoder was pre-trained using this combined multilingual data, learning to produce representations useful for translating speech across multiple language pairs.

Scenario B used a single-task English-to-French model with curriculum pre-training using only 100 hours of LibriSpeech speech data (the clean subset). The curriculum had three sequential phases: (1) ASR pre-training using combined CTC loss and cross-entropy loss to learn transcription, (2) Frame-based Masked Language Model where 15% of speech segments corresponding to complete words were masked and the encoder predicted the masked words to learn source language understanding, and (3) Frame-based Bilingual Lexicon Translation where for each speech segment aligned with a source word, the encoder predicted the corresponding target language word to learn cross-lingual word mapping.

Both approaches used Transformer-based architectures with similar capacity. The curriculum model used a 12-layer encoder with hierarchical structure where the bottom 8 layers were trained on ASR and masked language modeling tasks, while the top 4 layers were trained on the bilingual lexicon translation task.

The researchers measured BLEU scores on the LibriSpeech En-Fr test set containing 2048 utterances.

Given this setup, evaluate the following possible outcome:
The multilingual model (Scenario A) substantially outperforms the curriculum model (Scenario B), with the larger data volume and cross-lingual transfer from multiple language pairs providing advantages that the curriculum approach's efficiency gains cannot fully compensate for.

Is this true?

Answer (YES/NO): NO